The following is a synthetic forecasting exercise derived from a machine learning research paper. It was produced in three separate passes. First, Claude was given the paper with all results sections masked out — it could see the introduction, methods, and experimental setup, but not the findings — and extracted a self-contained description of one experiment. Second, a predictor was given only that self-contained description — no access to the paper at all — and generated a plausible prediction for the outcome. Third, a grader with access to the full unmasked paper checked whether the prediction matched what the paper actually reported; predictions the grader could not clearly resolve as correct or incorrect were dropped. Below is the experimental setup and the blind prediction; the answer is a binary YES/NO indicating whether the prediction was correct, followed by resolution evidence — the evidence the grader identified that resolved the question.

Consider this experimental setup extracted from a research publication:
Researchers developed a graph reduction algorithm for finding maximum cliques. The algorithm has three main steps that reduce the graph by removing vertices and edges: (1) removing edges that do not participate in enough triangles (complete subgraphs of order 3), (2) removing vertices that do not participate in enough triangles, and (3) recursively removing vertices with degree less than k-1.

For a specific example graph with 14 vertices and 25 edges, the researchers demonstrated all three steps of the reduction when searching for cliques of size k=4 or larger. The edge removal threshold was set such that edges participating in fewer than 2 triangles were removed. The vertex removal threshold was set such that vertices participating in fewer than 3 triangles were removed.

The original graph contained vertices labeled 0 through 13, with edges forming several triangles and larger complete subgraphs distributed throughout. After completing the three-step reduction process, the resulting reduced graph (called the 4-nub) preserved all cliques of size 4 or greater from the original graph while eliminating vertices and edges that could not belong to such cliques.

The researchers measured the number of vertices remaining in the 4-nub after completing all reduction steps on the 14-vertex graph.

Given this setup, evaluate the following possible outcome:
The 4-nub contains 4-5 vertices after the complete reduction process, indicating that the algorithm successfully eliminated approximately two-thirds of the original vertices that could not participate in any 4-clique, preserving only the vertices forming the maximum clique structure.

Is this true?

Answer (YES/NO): YES